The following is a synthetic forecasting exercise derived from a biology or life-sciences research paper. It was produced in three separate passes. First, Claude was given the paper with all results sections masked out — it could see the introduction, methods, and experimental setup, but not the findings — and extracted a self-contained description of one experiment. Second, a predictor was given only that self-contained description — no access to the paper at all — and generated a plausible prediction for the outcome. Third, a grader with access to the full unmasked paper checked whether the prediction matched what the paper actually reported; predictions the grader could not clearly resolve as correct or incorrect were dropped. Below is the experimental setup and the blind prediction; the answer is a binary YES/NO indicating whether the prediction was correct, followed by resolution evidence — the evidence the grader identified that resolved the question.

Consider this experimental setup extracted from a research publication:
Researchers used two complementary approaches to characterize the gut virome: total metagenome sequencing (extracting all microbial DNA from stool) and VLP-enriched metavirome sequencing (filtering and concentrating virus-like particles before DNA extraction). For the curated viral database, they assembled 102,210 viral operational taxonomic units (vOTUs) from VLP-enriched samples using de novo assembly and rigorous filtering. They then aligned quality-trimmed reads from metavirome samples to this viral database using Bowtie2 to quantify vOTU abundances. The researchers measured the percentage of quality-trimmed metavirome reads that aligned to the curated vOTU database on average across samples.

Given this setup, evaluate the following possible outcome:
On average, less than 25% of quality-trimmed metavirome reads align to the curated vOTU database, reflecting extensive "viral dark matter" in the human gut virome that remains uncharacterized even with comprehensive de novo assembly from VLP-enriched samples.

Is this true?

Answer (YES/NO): NO